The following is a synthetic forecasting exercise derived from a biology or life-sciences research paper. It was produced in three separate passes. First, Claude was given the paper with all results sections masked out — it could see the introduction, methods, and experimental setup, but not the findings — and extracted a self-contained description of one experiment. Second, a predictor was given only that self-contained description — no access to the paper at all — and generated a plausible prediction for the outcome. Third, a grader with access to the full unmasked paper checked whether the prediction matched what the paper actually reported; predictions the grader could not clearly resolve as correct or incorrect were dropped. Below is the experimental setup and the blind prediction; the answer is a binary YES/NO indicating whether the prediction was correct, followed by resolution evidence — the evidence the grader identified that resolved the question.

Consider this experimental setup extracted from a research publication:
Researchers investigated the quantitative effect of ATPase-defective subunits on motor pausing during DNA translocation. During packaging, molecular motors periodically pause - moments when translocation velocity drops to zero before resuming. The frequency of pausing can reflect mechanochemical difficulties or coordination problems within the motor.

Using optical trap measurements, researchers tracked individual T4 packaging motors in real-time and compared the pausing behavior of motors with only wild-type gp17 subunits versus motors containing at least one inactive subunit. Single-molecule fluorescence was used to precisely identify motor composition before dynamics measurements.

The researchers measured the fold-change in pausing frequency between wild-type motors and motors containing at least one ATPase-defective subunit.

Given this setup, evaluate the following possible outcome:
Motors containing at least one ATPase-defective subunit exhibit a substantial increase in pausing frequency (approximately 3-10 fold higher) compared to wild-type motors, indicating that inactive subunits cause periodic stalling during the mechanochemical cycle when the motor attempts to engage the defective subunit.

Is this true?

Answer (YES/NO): NO